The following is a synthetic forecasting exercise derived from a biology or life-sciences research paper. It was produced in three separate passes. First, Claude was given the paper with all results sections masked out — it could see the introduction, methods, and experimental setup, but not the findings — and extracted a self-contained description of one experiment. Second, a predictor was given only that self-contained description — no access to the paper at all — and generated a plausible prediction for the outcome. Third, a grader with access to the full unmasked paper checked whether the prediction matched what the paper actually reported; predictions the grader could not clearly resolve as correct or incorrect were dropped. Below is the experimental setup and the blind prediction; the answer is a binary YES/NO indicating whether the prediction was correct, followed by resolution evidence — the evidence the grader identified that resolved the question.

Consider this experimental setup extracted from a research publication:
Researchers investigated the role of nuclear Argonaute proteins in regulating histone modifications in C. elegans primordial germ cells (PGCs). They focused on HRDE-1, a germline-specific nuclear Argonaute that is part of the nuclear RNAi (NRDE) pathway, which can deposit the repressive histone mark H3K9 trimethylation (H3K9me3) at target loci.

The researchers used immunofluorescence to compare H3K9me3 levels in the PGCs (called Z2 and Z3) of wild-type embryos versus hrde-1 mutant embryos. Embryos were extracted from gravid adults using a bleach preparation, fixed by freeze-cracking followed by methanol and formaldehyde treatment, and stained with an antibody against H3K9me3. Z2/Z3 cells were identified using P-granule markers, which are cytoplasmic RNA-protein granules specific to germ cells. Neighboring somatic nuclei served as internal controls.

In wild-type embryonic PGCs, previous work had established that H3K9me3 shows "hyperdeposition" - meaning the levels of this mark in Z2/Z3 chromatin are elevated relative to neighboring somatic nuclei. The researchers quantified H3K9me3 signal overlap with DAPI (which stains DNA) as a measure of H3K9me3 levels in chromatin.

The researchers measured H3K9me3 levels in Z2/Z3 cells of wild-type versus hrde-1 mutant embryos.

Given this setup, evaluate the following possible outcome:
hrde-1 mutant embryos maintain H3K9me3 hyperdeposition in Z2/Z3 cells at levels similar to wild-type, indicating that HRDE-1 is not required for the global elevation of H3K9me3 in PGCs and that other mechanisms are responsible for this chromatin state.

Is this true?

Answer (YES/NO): NO